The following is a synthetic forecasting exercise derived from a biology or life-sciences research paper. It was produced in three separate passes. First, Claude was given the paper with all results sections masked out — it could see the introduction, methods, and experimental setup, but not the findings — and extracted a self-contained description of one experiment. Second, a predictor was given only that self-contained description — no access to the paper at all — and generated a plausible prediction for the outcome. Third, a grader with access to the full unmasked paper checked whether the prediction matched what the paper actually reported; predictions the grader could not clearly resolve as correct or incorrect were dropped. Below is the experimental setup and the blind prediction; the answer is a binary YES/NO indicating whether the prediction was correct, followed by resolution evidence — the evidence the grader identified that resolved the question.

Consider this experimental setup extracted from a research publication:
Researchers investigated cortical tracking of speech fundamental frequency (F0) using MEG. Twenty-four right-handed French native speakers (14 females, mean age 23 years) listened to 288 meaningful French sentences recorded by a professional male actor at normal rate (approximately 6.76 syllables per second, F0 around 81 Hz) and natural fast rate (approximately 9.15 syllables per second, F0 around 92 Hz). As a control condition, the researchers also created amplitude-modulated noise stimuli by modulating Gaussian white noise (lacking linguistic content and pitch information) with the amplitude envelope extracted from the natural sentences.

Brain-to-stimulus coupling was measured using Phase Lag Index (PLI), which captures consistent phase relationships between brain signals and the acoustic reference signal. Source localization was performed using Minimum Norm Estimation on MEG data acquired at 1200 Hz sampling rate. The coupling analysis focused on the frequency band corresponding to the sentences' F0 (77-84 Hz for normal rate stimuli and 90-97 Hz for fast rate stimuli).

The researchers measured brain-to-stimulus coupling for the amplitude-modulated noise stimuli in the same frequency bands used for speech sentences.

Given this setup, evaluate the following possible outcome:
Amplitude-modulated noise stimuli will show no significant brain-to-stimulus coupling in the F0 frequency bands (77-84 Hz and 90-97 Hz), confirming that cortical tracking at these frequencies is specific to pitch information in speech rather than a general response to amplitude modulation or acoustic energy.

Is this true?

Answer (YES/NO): YES